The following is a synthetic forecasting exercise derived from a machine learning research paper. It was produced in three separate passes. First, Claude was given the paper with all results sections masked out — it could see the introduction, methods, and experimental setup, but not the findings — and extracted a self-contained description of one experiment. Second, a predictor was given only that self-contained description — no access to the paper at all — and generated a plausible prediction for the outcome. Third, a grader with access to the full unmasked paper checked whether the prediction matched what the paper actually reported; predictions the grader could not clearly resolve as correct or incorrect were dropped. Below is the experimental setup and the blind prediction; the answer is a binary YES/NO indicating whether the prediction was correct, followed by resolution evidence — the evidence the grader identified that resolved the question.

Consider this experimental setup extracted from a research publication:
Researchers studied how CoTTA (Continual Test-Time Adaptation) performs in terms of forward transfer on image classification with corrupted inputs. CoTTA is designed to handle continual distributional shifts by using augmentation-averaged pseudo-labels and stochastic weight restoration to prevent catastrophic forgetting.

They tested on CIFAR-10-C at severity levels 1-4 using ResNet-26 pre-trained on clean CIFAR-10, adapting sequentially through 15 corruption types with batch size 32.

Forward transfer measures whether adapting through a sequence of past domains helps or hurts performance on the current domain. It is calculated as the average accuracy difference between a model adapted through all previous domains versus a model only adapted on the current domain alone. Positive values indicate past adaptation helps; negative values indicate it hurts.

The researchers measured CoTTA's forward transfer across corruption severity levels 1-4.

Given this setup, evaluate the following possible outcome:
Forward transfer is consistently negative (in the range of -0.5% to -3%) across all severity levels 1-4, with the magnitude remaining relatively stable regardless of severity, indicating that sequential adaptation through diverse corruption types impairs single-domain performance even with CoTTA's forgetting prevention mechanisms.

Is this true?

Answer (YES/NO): NO